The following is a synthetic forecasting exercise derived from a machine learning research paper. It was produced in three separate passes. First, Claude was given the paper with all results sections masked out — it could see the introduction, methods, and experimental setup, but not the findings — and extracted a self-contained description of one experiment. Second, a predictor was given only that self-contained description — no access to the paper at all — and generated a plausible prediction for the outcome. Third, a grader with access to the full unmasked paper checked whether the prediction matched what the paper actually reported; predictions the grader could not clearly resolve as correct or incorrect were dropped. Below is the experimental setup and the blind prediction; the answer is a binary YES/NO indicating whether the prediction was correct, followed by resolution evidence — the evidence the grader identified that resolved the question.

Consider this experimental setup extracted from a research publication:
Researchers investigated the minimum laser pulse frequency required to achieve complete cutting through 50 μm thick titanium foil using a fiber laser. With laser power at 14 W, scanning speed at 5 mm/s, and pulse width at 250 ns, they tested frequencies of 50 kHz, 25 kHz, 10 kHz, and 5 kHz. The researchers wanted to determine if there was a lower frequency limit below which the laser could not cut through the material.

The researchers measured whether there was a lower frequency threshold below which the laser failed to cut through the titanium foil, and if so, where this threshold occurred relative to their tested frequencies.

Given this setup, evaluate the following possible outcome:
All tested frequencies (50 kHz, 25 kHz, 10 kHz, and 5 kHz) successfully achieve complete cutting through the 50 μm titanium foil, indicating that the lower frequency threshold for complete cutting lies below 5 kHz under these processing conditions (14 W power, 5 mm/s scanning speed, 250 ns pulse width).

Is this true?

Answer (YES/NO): NO